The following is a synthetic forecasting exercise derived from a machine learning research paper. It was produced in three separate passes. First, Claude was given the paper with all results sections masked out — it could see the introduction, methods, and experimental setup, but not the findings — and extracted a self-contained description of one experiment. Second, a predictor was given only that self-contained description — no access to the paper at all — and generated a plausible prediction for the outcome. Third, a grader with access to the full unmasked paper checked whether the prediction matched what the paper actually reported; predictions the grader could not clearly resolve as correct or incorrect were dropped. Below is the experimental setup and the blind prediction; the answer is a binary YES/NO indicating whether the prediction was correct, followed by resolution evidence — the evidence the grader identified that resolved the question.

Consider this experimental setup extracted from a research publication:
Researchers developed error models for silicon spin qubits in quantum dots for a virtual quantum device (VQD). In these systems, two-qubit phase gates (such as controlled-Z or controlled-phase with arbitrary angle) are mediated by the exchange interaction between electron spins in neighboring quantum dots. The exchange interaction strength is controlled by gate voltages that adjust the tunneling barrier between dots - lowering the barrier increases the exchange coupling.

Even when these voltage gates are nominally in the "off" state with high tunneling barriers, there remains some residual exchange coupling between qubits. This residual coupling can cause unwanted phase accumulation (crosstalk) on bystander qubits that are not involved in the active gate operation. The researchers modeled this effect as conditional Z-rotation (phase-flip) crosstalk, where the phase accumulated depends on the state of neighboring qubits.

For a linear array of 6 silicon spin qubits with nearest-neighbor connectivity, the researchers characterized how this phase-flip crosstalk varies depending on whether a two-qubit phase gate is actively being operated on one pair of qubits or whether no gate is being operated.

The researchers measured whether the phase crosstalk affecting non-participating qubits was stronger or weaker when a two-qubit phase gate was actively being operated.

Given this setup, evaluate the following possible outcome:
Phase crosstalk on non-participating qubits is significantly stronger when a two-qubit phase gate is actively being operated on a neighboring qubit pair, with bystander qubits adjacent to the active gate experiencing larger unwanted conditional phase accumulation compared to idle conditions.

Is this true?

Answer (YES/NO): YES